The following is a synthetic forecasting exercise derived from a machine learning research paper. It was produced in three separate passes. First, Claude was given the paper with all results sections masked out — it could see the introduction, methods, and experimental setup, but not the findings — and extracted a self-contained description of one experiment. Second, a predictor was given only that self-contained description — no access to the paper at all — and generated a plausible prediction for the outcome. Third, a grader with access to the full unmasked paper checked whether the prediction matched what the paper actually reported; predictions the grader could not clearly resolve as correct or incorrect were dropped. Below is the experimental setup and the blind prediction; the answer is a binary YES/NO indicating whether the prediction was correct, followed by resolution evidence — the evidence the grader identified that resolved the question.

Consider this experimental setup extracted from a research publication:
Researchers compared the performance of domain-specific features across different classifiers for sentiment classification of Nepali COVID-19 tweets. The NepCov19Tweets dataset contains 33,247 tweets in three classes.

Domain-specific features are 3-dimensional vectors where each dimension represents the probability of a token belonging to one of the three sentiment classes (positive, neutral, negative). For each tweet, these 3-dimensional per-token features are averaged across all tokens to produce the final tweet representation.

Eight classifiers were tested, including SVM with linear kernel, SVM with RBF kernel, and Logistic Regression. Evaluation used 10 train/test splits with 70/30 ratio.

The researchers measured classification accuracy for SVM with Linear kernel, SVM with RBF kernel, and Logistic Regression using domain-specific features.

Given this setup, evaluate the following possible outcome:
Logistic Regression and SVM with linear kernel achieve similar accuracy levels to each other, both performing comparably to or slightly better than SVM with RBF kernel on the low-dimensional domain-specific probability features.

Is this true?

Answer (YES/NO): NO